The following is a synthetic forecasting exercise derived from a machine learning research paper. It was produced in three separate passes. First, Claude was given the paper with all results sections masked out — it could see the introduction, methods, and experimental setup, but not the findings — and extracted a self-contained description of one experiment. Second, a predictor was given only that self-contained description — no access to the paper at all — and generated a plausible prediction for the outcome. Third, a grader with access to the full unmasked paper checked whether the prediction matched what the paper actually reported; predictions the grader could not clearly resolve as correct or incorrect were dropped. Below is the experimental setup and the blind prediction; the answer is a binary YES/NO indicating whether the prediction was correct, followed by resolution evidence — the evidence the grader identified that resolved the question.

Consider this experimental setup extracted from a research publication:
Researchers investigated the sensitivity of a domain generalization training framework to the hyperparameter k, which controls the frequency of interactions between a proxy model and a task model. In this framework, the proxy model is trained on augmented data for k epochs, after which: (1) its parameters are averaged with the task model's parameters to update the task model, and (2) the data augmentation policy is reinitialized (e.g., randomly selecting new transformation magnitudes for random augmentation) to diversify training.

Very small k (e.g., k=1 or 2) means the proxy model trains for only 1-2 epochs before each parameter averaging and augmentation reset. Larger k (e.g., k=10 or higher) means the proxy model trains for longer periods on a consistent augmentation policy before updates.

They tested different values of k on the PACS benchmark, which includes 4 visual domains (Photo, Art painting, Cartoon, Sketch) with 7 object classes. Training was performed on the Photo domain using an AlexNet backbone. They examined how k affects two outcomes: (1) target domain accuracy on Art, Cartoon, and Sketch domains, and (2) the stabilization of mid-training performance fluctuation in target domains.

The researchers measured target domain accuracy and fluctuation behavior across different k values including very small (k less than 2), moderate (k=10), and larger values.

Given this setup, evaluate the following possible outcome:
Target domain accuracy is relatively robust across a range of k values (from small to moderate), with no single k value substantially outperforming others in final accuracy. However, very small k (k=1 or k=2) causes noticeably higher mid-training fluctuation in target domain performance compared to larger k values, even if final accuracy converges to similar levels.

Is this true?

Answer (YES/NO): NO